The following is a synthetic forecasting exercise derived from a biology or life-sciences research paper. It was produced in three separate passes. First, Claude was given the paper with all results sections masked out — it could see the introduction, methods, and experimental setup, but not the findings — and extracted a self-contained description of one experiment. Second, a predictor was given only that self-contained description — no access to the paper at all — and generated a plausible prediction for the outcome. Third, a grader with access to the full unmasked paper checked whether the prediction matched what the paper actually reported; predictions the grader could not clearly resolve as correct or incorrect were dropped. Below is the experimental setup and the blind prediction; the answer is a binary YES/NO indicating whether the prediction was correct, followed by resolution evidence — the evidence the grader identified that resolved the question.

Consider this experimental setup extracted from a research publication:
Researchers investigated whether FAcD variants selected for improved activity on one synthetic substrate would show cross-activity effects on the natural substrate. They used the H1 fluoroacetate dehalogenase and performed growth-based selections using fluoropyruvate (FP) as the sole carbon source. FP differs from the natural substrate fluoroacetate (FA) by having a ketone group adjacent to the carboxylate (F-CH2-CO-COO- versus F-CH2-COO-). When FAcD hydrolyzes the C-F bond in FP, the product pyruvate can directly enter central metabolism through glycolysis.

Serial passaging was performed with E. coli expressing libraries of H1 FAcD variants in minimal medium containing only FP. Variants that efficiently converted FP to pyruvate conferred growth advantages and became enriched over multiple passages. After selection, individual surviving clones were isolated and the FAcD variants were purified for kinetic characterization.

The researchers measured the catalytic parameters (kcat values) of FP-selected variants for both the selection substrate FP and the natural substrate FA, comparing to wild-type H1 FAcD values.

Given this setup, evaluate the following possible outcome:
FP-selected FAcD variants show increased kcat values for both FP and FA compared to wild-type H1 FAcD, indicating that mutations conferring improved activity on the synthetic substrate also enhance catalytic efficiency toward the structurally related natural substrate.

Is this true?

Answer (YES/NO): YES